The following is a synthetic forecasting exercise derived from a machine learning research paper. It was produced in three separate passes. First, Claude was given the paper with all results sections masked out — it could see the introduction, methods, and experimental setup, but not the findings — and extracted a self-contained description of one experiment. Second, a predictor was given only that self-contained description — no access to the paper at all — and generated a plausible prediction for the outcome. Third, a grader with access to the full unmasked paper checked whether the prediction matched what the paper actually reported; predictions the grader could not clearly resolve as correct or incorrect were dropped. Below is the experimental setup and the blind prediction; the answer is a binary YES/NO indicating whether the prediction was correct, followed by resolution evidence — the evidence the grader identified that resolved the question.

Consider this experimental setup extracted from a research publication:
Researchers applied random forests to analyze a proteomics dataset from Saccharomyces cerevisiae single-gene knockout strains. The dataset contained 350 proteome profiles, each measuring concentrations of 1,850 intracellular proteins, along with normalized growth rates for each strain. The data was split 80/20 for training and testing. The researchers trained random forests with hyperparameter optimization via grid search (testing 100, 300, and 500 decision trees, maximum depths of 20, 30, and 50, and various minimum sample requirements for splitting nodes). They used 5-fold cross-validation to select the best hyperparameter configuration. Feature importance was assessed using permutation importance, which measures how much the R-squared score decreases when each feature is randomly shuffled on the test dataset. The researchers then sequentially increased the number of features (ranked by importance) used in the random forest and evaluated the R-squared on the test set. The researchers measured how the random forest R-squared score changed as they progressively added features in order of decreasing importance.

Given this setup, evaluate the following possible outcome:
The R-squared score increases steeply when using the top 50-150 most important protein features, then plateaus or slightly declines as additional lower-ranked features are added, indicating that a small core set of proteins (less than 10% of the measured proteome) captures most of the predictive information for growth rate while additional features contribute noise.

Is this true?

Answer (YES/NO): NO